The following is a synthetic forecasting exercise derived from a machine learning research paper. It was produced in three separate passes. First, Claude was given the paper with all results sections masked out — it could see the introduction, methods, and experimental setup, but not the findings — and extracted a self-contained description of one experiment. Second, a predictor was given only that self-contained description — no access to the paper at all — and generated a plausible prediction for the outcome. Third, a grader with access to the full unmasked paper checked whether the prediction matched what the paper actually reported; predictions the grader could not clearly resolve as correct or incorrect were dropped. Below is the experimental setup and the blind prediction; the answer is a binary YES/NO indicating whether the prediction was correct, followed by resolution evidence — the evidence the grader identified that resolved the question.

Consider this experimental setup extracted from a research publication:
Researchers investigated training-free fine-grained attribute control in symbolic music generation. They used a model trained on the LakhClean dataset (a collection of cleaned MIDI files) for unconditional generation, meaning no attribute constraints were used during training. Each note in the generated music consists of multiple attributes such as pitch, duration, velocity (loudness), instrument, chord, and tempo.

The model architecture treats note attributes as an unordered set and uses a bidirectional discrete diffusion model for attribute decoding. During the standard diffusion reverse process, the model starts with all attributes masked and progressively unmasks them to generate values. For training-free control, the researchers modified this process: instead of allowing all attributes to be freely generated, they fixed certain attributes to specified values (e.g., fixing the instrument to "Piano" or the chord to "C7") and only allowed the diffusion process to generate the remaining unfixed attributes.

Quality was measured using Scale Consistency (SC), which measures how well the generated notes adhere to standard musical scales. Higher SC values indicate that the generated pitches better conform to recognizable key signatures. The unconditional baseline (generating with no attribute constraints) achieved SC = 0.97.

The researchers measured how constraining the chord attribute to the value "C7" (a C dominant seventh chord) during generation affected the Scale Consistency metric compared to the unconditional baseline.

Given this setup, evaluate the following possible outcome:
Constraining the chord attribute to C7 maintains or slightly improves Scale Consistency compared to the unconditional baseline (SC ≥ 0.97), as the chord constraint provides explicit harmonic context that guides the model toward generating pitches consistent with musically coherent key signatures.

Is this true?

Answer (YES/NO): YES